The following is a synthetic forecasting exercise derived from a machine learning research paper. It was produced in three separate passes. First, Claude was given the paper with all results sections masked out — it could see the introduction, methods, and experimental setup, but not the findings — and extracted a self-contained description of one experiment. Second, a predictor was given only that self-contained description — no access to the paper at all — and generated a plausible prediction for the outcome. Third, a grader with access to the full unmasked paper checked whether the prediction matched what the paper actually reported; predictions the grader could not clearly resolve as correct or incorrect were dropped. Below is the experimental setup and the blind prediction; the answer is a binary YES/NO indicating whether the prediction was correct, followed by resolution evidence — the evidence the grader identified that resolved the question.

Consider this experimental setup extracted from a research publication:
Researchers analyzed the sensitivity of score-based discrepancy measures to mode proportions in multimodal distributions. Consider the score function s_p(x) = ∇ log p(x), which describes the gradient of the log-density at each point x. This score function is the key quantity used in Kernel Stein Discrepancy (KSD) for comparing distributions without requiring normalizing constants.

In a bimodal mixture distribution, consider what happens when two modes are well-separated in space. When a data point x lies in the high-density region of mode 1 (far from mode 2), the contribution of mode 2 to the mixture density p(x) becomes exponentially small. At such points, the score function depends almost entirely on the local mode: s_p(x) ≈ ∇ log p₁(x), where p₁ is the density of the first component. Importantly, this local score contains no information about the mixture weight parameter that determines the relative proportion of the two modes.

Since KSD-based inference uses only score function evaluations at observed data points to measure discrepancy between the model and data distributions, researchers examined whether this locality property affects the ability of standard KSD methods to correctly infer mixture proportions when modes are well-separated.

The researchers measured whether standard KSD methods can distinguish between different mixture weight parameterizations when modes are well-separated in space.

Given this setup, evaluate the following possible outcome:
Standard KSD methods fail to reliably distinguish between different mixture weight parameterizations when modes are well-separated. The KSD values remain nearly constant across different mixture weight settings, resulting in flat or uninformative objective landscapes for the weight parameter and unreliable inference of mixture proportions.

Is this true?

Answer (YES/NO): YES